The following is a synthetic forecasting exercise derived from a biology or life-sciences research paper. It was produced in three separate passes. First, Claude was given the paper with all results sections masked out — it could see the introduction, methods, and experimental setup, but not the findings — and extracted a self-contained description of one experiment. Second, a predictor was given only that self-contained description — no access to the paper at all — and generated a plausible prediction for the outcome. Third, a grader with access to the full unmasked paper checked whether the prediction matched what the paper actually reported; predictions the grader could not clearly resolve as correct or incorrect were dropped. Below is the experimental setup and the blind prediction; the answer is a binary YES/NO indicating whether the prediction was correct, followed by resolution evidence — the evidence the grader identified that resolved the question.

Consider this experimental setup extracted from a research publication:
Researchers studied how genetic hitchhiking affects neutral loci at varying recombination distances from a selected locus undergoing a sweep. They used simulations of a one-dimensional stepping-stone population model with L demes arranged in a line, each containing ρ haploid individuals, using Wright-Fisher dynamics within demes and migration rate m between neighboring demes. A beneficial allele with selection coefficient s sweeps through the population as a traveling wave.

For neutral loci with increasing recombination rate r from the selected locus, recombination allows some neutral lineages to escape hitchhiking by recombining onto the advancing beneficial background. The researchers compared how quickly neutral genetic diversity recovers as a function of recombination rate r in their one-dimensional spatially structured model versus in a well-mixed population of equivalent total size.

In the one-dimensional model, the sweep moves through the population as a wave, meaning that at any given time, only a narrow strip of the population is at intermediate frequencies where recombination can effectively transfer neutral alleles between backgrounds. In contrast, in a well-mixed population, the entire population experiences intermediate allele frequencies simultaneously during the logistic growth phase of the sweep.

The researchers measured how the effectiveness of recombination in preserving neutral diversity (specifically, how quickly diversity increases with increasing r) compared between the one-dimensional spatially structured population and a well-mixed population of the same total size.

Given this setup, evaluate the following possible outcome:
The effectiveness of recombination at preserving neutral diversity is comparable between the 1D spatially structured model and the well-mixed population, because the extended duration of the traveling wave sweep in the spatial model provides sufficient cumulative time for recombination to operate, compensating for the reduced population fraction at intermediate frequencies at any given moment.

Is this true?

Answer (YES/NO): NO